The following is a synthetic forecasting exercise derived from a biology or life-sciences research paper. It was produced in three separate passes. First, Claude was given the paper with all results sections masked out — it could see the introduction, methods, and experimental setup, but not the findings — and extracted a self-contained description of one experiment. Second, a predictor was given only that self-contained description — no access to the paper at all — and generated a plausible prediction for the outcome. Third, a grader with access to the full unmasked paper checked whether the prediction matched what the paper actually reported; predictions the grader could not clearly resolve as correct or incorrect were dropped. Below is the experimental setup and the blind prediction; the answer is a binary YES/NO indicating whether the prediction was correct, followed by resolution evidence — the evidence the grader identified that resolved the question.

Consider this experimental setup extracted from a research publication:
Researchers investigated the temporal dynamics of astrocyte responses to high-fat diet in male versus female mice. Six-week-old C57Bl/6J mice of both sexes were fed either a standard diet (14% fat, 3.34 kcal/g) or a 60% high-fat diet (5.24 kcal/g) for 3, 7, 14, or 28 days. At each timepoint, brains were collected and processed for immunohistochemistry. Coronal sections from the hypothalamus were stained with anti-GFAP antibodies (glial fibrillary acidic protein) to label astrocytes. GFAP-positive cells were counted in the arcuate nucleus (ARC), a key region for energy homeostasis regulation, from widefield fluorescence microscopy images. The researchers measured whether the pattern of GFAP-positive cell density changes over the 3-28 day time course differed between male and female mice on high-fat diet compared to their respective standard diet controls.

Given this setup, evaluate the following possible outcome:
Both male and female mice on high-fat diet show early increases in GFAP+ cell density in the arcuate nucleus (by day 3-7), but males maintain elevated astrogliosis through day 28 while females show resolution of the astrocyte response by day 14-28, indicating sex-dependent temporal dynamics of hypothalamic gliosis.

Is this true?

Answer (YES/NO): NO